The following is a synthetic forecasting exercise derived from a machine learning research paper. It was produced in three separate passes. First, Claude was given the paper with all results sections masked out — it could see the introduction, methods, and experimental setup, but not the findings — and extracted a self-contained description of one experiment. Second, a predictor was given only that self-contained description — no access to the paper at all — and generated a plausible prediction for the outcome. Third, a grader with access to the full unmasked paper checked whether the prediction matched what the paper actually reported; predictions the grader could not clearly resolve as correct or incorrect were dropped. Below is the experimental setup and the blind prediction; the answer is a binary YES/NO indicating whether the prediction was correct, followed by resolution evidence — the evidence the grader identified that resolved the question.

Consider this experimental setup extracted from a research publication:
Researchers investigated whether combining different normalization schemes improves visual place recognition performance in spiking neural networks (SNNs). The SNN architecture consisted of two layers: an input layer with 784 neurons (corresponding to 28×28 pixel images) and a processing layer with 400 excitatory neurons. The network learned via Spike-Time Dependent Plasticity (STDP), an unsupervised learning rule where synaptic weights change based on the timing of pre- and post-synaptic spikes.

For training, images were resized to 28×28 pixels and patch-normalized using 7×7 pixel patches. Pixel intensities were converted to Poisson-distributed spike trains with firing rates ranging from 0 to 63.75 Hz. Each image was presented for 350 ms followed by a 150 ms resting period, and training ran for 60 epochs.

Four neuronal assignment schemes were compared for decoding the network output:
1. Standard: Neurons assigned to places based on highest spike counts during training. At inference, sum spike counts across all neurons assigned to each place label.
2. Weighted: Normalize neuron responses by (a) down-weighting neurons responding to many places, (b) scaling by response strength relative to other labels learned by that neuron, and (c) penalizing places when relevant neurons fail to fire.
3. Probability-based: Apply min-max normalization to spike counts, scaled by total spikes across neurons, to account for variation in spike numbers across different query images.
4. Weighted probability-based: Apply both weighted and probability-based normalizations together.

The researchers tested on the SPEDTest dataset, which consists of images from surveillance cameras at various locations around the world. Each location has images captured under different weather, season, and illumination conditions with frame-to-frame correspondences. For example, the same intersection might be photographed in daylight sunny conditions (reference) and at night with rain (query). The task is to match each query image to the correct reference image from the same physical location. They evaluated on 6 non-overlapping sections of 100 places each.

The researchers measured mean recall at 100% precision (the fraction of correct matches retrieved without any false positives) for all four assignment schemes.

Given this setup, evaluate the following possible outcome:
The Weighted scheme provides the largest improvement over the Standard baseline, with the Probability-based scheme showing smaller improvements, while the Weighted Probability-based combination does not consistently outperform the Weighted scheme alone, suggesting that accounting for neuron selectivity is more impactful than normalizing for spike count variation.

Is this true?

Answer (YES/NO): NO